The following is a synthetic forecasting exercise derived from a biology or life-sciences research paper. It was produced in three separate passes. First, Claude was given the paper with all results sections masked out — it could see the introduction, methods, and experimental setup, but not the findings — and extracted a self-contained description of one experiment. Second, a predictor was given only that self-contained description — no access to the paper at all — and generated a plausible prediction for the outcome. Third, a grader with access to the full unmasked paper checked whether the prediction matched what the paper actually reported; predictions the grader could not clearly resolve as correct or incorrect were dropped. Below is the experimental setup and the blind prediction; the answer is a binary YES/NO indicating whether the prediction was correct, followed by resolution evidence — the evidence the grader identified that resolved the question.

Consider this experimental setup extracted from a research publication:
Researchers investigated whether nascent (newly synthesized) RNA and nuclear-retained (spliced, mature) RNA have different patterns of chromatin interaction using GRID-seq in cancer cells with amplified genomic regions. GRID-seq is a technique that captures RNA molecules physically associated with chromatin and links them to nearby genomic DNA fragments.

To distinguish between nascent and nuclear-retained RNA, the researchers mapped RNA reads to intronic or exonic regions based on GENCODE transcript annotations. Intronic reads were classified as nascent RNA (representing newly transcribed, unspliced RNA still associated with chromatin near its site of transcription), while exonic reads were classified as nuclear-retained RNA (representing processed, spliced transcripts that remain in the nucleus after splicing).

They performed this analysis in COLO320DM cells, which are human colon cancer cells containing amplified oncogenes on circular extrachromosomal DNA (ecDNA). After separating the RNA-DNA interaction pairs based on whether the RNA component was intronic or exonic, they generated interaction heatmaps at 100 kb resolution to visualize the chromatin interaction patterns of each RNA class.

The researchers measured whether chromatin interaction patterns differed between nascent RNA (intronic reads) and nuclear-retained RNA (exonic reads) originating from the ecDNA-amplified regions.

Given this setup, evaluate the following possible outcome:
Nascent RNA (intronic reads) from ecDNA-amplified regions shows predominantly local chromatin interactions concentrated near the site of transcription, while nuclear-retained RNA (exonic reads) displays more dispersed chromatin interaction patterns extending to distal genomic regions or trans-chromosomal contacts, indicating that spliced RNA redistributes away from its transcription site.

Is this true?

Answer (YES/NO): NO